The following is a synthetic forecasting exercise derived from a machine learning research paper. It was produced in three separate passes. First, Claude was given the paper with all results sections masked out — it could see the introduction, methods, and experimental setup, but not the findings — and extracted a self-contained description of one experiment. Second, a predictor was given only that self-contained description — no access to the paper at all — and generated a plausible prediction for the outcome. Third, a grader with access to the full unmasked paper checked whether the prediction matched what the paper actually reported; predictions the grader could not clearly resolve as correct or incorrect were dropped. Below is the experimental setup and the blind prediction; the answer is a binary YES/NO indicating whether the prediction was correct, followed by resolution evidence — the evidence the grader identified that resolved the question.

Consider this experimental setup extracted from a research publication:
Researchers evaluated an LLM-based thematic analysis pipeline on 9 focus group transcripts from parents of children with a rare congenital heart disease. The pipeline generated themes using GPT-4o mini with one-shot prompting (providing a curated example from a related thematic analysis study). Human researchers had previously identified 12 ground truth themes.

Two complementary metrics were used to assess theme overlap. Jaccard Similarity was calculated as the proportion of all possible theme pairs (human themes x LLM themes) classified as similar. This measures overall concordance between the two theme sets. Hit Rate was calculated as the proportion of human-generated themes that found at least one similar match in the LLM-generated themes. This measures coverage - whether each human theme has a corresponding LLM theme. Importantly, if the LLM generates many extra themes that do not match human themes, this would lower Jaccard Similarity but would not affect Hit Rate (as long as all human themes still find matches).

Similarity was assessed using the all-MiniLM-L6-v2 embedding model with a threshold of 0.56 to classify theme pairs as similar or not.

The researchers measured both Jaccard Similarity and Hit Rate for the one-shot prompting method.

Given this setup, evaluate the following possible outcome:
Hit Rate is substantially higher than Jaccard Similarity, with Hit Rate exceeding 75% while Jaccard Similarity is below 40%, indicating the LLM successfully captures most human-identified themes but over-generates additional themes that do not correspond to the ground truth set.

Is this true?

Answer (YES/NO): YES